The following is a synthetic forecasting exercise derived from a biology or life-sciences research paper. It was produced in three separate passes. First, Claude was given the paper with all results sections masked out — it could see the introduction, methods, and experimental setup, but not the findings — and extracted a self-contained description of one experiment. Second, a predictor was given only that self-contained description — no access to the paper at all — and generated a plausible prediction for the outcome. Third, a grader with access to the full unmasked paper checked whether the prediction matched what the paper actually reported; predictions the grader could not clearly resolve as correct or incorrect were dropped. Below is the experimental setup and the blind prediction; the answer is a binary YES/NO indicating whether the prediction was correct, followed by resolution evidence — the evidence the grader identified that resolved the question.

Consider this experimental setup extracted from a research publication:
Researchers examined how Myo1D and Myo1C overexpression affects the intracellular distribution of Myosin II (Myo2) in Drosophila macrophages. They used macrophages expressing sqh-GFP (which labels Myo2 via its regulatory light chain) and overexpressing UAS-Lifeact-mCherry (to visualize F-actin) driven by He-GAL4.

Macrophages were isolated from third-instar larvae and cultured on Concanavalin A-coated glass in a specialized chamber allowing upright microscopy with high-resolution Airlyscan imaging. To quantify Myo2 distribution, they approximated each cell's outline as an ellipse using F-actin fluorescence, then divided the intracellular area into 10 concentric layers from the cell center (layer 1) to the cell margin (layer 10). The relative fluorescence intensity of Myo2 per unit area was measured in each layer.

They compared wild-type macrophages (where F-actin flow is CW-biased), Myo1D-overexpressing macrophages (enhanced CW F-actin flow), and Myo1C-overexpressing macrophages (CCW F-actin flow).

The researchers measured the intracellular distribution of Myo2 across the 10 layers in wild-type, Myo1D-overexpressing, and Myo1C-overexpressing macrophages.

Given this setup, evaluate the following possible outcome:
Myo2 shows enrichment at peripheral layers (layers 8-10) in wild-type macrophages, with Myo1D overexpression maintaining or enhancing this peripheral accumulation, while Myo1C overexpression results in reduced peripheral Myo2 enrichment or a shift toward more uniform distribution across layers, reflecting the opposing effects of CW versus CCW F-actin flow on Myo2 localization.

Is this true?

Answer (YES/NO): NO